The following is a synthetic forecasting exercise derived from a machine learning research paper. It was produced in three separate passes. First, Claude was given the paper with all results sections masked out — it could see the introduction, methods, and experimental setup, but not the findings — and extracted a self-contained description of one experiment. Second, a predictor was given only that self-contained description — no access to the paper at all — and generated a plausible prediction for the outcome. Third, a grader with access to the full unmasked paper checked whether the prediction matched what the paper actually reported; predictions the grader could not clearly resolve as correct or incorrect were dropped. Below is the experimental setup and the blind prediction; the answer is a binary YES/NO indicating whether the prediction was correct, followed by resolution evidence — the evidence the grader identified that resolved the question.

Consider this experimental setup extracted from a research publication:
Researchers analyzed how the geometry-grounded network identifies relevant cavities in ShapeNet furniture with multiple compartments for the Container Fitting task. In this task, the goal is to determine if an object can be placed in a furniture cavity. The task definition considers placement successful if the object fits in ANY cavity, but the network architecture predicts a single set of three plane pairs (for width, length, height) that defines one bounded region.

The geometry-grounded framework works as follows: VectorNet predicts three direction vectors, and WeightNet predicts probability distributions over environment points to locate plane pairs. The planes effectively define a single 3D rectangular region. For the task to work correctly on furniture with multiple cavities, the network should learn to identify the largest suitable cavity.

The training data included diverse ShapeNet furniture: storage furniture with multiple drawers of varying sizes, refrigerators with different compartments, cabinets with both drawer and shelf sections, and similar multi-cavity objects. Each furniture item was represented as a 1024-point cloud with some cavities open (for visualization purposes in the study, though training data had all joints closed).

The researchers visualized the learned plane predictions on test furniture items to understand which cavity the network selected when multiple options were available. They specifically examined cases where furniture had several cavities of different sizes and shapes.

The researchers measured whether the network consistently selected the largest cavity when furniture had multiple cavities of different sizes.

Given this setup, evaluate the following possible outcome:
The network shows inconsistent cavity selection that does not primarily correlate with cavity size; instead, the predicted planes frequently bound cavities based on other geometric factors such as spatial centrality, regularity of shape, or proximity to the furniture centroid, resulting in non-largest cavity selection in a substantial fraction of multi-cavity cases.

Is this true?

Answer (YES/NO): NO